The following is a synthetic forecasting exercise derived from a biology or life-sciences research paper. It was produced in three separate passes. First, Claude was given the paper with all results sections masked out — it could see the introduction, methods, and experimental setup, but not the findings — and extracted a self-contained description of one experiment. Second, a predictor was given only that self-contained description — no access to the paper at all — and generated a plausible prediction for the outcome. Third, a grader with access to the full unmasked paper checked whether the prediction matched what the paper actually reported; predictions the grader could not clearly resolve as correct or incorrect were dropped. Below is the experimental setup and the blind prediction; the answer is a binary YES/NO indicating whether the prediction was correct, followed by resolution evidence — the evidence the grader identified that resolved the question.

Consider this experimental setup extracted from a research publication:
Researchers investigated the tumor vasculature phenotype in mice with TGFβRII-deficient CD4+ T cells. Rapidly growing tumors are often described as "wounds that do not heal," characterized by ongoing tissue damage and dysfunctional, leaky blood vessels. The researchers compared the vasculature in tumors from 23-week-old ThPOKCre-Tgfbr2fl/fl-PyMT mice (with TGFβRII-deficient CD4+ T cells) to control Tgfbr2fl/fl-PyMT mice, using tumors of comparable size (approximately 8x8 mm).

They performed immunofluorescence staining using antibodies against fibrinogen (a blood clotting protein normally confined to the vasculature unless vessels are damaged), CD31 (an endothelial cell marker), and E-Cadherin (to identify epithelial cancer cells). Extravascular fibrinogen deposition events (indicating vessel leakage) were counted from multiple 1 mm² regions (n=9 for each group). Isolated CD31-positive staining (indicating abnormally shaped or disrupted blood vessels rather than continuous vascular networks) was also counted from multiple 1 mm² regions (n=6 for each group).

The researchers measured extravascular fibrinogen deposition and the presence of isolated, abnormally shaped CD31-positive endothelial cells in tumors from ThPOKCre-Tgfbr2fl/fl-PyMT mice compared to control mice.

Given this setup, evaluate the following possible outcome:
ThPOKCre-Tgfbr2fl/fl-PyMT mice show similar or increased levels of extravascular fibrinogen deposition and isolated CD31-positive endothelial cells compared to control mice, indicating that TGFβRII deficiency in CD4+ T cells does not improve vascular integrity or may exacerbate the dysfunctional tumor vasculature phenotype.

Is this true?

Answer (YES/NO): NO